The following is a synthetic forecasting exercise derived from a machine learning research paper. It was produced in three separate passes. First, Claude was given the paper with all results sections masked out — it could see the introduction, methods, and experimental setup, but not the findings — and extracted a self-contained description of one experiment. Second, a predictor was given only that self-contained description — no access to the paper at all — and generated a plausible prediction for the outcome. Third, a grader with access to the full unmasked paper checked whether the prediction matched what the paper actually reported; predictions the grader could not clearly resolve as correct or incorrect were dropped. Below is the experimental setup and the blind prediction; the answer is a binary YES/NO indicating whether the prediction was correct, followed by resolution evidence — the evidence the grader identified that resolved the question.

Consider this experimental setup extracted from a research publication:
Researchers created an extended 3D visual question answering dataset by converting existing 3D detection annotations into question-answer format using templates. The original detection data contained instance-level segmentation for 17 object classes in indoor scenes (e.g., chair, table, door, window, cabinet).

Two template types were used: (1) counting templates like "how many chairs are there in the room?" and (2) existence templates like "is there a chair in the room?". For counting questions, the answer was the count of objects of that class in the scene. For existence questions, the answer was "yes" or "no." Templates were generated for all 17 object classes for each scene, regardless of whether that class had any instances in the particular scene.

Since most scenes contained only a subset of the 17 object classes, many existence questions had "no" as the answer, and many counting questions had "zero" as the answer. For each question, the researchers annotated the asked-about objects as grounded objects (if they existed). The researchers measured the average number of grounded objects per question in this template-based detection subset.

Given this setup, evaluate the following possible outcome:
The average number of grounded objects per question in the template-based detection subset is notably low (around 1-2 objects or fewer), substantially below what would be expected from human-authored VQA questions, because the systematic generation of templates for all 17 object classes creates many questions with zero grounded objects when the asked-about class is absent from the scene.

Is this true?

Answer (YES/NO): YES